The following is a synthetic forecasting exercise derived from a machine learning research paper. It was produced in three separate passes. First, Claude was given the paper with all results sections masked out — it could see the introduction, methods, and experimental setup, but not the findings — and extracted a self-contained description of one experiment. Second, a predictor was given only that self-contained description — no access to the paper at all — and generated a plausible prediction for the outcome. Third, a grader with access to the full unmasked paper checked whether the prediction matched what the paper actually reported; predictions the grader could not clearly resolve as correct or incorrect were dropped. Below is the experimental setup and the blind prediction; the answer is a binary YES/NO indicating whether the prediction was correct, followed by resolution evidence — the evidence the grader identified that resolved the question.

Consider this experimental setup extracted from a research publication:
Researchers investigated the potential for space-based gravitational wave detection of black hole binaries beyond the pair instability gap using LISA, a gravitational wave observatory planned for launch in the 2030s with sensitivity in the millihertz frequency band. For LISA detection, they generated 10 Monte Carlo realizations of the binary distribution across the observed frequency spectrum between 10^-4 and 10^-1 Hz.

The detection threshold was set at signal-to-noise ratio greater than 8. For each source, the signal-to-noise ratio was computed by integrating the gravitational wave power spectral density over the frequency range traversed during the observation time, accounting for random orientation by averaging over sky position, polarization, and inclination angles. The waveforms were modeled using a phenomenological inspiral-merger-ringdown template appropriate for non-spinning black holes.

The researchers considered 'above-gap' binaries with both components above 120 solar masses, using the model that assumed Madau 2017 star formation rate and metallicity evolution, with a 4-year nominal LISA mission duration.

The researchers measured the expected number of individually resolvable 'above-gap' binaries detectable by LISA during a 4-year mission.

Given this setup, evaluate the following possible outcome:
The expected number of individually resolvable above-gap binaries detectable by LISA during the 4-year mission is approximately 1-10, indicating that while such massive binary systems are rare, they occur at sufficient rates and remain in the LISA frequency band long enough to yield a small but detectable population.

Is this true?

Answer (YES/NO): YES